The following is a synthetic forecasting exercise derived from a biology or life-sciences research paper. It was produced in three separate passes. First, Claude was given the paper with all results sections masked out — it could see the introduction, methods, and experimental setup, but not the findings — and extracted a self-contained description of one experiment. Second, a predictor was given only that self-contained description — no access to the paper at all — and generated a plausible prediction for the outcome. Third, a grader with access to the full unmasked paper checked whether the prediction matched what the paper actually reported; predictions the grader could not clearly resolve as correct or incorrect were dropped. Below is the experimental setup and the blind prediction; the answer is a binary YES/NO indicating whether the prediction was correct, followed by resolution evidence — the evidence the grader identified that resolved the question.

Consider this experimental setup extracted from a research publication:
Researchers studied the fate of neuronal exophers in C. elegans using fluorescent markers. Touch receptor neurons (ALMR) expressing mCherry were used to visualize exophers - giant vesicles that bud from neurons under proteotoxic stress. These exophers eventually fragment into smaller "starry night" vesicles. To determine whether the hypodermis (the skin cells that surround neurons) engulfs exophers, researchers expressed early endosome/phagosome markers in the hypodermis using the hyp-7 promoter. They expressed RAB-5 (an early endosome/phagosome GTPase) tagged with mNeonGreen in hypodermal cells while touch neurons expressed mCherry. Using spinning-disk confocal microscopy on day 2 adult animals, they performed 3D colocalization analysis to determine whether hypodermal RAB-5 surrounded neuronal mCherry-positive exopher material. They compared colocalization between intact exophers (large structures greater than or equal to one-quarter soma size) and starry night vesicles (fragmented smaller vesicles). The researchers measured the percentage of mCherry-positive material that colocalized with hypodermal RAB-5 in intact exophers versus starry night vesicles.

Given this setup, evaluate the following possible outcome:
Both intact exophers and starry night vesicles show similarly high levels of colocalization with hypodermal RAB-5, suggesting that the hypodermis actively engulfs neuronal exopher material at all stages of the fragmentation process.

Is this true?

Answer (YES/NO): NO